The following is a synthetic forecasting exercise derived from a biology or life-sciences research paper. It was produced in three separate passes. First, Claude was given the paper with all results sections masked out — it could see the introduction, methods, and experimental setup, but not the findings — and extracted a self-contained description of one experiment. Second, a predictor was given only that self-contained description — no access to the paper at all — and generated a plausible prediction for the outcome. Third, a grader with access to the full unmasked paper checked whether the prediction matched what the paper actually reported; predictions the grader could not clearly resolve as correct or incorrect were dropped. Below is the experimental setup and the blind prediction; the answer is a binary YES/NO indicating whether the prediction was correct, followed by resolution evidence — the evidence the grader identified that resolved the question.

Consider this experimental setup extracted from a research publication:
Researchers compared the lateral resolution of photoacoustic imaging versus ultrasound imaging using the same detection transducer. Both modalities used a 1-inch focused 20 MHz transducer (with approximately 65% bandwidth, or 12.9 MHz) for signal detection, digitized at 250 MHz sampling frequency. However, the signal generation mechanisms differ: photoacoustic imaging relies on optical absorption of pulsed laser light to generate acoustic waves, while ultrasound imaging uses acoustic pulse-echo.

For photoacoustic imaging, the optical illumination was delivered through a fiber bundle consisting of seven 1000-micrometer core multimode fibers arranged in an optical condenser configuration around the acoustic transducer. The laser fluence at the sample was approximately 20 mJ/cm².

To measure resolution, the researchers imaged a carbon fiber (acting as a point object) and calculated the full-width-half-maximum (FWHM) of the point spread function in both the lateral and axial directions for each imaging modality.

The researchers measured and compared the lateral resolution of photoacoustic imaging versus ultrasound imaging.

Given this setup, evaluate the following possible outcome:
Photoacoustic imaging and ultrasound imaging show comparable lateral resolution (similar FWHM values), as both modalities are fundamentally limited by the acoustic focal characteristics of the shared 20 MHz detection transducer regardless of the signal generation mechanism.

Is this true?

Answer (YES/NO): NO